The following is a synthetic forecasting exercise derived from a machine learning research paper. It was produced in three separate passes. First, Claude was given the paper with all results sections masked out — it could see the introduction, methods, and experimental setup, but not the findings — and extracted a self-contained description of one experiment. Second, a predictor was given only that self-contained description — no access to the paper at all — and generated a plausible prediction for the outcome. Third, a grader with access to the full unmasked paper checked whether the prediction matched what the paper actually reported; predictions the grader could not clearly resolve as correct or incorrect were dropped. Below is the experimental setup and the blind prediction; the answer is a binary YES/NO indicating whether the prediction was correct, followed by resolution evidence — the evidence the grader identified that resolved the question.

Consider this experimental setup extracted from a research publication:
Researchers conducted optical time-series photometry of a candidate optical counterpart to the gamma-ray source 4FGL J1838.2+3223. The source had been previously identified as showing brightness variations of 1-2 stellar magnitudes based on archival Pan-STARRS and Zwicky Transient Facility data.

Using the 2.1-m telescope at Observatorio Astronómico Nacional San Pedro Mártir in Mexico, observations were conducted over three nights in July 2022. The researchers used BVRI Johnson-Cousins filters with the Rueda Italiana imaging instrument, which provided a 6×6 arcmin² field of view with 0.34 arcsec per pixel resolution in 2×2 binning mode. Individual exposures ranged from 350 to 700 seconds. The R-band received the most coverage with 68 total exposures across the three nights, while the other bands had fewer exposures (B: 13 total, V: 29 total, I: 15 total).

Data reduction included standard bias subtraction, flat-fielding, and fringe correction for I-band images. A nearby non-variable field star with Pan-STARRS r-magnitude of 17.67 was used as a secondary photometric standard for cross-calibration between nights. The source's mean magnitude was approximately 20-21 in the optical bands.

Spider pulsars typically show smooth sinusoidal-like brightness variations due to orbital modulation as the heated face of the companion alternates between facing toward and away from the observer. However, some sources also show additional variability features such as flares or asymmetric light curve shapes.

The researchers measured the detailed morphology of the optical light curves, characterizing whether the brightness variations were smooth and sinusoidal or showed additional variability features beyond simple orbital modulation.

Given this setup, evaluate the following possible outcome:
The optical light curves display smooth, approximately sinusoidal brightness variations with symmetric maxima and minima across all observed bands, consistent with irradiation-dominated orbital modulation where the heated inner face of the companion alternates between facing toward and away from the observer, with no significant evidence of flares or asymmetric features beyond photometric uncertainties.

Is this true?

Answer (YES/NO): NO